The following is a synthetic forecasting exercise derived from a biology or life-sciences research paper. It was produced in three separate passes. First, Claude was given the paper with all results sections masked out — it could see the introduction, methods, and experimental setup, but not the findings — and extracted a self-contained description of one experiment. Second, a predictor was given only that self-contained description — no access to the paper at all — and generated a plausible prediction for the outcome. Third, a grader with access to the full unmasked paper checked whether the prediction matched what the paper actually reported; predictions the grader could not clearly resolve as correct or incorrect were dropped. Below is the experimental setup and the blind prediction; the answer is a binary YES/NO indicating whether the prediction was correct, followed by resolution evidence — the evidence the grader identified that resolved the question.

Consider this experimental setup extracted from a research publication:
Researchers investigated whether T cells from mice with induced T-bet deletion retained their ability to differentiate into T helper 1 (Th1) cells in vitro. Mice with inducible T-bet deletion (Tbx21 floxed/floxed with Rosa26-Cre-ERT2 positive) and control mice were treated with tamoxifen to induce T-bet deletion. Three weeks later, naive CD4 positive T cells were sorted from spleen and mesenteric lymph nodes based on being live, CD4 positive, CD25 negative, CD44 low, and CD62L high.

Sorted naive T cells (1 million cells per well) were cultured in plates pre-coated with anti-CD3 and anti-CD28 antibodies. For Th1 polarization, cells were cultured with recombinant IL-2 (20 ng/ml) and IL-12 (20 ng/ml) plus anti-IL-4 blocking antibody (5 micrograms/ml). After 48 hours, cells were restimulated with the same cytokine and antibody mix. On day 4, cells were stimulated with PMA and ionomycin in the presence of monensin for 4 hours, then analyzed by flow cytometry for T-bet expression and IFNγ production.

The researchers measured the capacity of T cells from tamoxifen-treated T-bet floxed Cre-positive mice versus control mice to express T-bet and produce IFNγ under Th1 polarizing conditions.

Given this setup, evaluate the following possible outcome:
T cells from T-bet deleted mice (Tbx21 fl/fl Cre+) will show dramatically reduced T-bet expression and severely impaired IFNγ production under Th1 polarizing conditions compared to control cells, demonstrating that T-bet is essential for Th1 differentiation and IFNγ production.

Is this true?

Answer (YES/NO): NO